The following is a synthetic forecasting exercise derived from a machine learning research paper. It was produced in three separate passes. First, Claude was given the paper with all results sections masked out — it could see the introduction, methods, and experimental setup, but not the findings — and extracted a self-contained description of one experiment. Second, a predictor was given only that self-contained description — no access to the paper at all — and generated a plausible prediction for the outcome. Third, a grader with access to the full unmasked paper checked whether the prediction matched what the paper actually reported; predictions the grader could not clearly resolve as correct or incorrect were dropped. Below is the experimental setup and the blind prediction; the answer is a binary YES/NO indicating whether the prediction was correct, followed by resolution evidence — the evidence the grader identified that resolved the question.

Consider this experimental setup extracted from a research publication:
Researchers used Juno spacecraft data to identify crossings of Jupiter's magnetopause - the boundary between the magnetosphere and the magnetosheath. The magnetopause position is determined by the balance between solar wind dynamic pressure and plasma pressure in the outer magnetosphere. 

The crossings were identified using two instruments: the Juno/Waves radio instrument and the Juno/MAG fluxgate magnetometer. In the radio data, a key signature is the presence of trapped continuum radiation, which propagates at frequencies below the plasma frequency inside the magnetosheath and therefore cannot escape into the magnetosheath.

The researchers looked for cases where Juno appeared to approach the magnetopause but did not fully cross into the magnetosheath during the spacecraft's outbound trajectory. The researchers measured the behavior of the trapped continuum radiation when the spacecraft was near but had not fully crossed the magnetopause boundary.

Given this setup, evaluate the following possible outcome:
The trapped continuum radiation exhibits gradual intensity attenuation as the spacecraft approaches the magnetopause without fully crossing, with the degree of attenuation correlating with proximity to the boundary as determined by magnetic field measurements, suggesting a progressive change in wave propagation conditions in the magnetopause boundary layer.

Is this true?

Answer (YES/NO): NO